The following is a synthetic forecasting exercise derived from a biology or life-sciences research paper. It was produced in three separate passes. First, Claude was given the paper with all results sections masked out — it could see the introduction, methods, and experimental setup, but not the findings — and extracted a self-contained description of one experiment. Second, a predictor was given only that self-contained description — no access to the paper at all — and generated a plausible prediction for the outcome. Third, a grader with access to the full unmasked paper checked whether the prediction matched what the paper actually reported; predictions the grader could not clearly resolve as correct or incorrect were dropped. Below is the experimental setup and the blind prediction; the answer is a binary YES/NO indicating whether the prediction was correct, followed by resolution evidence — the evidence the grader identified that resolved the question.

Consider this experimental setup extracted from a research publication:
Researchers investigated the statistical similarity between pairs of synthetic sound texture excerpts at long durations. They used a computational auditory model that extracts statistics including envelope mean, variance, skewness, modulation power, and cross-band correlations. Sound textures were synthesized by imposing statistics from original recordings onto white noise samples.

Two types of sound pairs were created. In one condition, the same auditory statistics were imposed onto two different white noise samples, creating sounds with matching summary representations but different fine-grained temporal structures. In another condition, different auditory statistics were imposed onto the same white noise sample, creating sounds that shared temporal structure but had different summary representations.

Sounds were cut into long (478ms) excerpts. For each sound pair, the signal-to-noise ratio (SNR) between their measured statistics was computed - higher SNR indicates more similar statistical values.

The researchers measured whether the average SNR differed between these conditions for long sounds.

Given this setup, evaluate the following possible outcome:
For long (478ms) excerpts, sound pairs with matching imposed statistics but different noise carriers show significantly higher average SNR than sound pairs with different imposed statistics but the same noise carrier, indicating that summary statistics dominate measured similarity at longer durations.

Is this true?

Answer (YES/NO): YES